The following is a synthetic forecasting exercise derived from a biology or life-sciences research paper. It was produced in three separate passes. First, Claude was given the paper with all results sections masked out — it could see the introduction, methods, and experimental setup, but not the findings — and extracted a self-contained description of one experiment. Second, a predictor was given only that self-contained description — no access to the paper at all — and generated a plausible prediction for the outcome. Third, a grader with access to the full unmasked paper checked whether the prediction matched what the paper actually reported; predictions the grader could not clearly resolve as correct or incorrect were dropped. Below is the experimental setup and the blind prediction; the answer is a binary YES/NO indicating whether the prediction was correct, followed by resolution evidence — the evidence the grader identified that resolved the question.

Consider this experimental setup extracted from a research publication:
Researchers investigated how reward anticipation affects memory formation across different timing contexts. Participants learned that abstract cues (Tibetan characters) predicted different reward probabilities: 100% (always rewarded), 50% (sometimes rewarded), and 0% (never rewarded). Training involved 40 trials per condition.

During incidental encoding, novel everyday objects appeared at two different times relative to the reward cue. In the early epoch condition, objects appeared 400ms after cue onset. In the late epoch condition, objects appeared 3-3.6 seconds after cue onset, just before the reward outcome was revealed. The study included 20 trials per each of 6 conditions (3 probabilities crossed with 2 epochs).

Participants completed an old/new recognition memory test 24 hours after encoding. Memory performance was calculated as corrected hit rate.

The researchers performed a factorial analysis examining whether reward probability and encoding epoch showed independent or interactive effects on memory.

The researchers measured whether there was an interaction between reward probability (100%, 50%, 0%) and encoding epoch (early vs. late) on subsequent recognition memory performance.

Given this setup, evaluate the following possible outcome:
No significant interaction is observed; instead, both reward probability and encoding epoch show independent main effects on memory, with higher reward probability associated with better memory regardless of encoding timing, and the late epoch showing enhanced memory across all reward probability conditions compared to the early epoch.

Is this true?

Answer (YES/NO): NO